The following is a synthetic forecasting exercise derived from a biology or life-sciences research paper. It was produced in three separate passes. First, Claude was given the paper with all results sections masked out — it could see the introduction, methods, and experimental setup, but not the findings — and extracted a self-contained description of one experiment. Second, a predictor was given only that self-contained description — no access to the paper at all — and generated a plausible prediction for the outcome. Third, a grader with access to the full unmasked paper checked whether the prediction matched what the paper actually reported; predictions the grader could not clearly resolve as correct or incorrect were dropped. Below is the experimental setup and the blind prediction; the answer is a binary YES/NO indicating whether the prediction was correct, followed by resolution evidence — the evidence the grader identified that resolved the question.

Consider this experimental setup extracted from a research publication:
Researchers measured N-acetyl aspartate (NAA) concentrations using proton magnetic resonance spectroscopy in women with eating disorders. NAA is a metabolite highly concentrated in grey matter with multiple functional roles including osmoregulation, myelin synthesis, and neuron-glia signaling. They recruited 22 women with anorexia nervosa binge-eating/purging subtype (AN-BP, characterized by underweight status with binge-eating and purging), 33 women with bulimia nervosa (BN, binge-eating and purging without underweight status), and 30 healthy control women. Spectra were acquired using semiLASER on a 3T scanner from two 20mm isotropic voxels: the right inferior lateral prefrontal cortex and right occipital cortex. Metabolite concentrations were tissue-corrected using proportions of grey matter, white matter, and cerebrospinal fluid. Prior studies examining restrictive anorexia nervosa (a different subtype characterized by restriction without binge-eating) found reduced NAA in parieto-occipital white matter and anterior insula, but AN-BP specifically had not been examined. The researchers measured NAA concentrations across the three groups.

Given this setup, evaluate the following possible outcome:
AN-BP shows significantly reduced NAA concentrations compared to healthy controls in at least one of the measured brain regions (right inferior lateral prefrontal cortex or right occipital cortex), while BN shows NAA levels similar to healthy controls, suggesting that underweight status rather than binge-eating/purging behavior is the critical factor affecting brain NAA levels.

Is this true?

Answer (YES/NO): YES